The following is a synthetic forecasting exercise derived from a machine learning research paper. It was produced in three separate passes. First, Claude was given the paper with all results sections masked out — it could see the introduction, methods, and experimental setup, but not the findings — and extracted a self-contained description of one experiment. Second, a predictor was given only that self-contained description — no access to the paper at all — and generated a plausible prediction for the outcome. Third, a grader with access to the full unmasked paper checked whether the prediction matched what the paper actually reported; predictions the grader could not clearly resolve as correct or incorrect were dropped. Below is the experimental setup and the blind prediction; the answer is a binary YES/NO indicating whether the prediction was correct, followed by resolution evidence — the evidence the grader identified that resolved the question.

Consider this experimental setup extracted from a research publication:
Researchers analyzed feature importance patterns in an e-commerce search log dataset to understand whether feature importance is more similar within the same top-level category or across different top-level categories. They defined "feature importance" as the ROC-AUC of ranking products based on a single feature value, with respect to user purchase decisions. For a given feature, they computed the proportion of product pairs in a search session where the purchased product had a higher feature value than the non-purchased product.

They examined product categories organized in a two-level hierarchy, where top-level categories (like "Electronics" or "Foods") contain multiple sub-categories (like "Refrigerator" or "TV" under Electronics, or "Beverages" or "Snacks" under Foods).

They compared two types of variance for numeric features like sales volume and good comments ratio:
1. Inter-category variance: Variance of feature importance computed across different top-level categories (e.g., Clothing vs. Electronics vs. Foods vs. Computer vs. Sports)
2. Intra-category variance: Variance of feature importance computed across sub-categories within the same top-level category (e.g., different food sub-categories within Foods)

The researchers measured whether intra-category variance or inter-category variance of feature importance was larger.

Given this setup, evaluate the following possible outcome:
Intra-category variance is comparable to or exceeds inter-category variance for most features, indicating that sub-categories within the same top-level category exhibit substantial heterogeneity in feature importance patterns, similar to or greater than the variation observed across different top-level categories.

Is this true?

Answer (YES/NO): NO